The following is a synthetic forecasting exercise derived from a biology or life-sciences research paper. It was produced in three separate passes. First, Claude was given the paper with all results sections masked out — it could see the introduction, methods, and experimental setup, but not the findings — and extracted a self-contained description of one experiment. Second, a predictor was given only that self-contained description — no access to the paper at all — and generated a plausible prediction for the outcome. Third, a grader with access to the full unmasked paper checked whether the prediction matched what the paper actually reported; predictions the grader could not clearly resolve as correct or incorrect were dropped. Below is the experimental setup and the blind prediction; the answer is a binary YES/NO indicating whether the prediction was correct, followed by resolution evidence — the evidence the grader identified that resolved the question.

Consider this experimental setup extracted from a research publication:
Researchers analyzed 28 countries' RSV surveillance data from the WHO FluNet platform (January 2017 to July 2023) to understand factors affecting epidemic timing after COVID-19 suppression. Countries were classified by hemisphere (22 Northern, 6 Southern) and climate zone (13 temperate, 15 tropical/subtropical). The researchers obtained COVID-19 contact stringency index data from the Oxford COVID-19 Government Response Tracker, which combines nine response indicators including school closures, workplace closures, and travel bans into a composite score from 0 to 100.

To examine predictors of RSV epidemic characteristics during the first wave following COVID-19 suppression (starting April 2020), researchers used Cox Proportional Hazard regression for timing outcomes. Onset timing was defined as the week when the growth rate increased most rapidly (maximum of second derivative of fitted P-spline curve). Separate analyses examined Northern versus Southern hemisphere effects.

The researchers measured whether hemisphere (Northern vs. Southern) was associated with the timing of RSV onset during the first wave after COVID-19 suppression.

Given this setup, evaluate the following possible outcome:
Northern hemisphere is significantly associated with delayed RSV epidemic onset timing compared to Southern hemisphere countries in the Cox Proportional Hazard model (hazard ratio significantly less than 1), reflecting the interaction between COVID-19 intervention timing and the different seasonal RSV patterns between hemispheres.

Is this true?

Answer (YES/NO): YES